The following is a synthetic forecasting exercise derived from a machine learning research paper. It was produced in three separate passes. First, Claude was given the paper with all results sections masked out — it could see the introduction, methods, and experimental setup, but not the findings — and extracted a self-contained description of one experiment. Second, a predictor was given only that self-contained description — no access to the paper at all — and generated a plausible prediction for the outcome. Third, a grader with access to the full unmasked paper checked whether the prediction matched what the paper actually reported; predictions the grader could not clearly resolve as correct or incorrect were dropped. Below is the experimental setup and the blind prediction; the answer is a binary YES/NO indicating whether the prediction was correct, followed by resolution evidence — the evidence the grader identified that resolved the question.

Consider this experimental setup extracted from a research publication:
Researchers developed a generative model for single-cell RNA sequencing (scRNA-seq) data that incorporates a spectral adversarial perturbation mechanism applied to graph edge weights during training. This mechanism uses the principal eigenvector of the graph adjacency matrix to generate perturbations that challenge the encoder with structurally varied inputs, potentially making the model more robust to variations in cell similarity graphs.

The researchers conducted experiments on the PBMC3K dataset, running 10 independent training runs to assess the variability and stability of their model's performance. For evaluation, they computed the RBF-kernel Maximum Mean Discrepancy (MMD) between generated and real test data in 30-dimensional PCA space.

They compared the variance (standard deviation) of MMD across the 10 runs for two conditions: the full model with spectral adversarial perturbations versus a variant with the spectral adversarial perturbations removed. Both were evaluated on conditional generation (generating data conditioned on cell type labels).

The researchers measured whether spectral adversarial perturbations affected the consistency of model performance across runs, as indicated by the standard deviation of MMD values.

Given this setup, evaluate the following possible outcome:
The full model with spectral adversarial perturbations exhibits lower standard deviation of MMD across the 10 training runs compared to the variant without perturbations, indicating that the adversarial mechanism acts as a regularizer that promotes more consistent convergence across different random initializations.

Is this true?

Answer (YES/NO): YES